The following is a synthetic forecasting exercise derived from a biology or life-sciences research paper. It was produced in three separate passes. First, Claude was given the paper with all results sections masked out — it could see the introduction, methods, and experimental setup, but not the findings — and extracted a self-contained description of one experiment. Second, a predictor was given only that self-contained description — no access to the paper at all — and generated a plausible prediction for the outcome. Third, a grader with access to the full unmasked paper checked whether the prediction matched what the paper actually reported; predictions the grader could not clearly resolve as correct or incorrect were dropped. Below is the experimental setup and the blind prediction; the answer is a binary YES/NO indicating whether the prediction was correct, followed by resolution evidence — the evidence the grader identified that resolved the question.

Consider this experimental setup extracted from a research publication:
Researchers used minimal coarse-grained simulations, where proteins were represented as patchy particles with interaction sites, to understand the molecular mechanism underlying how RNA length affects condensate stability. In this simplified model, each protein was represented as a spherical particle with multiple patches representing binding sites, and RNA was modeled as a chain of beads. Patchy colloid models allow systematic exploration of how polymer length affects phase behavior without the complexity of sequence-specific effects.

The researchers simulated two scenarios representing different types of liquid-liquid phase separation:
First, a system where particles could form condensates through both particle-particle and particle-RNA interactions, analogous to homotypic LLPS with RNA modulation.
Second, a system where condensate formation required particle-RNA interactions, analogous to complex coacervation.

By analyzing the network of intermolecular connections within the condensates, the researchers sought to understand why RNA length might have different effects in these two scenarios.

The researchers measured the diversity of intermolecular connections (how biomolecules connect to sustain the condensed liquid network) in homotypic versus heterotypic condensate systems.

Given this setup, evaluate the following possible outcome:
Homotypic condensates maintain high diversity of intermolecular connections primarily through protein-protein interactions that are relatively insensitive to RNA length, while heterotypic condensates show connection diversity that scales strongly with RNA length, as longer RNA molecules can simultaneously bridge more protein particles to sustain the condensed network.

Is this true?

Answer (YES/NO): YES